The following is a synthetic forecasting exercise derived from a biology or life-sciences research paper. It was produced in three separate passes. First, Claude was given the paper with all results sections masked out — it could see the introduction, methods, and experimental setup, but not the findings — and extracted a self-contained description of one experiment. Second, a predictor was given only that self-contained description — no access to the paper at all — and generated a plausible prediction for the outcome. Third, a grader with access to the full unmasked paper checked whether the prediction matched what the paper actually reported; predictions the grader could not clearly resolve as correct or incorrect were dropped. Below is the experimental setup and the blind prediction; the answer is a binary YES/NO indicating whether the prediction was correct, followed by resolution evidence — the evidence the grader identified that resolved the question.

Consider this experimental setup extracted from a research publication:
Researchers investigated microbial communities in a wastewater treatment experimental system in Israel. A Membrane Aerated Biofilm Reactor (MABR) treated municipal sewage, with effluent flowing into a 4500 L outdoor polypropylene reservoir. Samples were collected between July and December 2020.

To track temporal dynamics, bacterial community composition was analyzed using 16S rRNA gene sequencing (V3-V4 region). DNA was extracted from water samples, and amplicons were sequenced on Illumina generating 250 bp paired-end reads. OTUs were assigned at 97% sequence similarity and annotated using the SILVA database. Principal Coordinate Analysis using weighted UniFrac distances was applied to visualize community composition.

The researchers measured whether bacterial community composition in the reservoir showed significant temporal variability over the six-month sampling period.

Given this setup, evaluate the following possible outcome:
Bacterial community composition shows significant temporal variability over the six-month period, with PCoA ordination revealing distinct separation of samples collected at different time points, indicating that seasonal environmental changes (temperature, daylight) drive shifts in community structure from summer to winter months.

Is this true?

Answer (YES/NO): NO